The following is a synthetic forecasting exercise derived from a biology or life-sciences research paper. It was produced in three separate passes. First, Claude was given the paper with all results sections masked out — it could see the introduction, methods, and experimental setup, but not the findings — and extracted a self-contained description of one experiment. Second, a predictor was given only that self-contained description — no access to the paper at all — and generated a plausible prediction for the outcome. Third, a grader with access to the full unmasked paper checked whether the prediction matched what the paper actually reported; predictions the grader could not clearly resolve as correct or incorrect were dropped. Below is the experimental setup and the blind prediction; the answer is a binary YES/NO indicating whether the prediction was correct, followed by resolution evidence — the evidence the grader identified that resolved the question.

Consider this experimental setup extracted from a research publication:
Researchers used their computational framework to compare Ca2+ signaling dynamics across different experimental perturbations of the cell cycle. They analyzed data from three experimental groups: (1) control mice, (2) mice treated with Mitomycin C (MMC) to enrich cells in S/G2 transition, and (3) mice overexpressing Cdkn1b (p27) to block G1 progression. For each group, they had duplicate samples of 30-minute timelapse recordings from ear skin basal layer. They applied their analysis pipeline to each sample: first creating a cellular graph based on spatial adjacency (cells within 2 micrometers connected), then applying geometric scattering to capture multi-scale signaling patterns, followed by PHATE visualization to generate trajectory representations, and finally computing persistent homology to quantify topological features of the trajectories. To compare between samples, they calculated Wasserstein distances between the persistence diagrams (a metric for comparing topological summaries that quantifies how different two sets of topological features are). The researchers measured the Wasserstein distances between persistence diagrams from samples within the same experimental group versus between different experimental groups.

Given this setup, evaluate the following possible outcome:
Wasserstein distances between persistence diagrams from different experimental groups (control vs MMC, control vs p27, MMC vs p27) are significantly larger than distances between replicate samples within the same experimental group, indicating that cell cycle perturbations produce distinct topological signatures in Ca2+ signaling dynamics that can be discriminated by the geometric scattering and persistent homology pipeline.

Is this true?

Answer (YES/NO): NO